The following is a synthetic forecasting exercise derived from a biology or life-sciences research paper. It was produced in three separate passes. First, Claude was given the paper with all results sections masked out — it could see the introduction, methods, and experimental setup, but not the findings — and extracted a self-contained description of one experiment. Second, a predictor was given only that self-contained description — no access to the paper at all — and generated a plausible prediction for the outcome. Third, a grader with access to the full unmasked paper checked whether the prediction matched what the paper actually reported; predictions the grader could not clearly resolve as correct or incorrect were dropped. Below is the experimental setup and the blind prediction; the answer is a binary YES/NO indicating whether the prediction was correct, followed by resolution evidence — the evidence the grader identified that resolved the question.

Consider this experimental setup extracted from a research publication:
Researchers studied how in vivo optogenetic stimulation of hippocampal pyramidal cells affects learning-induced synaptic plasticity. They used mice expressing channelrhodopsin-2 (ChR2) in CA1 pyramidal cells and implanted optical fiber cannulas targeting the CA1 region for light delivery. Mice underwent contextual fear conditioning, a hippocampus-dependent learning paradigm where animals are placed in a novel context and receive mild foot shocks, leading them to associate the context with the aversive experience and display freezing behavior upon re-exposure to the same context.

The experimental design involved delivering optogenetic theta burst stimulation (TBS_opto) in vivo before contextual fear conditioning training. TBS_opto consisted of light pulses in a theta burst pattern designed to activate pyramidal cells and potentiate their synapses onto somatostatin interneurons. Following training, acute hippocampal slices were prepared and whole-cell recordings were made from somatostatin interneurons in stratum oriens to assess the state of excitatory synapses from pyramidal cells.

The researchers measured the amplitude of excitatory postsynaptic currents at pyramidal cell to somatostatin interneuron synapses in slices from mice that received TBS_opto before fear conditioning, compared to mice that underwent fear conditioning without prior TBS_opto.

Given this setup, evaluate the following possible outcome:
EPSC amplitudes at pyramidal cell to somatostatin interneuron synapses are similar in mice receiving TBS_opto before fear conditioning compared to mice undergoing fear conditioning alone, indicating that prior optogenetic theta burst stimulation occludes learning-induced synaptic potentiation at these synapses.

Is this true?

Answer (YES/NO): NO